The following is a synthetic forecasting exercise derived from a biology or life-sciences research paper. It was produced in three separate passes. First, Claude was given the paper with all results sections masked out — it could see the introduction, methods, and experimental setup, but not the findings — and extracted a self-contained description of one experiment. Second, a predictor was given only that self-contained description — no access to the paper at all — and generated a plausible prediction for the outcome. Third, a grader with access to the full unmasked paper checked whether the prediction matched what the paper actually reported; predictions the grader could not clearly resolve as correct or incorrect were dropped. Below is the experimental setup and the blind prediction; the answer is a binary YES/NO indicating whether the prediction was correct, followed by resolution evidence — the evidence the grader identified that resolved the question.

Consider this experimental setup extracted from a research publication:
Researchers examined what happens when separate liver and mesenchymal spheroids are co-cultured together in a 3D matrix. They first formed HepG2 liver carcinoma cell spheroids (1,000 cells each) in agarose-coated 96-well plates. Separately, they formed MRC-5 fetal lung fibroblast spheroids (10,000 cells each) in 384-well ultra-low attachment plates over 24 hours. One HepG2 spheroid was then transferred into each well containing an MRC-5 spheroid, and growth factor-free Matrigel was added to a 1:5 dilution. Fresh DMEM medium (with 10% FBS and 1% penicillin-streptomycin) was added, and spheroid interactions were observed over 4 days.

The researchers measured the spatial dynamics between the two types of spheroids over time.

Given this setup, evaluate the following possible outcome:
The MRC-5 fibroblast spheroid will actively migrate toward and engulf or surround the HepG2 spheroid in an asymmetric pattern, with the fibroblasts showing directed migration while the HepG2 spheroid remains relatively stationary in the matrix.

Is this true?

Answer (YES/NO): NO